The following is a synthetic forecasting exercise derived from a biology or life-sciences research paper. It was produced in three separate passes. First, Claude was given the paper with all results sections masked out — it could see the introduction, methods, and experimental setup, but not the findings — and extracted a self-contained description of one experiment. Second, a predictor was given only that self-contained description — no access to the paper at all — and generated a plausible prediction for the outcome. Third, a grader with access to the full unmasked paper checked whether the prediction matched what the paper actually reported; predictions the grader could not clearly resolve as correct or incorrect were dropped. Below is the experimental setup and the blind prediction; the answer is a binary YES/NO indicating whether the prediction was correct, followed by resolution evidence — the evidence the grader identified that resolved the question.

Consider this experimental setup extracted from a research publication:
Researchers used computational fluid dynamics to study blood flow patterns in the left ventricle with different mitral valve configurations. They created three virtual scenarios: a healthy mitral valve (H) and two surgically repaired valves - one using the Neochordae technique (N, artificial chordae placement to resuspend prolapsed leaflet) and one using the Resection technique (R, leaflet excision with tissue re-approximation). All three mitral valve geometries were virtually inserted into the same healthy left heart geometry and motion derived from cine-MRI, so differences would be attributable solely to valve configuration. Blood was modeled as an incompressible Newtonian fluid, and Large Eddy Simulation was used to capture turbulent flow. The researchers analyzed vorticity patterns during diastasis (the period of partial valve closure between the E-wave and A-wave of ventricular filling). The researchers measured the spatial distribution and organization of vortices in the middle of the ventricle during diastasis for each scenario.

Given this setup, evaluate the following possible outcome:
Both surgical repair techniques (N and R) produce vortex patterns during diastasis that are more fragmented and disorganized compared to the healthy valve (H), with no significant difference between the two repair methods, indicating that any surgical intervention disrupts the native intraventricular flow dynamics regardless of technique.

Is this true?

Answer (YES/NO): NO